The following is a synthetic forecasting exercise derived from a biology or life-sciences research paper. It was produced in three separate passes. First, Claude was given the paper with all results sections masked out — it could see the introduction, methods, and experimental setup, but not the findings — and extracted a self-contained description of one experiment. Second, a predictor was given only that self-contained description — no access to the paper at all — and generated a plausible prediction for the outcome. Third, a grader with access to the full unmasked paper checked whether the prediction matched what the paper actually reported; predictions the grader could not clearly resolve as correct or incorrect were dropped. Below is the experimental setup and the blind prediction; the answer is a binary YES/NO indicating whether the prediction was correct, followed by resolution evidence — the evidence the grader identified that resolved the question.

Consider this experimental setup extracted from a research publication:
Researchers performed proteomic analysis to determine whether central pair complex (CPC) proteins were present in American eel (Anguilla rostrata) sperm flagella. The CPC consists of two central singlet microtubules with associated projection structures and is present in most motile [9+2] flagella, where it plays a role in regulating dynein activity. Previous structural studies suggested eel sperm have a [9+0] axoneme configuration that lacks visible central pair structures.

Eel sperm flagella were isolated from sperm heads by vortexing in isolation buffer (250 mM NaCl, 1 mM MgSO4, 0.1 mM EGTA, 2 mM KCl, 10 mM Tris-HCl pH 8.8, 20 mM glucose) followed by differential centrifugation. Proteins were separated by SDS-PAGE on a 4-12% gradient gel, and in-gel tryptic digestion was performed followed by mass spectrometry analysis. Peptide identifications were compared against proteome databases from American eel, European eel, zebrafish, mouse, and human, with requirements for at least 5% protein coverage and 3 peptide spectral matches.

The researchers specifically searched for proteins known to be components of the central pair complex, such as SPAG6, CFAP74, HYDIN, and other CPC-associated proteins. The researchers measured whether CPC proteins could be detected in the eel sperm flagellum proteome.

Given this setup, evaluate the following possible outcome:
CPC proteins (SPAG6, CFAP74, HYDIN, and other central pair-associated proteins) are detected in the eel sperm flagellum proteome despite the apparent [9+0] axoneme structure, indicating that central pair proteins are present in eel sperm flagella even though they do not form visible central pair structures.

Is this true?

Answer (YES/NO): NO